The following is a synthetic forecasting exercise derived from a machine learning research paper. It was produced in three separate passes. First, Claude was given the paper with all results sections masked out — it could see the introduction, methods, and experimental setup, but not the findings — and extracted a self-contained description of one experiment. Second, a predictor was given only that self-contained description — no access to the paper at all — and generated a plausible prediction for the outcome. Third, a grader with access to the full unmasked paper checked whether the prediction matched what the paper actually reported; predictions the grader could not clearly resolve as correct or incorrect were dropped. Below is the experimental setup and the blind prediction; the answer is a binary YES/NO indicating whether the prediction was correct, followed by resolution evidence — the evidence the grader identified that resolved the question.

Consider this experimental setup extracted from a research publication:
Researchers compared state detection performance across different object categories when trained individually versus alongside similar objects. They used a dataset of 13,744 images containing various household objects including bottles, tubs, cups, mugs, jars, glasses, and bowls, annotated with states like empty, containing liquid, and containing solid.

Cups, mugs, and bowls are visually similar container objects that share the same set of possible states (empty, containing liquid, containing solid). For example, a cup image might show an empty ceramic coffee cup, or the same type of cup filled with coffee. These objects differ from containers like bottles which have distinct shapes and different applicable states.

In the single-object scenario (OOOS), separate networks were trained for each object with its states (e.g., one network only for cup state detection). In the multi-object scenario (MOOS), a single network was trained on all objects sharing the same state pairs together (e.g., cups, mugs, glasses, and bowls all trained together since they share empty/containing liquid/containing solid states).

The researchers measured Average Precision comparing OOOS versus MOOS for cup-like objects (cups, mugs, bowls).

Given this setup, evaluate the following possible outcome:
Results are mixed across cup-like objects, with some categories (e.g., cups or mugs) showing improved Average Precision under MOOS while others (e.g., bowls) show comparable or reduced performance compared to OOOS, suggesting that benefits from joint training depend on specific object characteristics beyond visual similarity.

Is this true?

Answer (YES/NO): NO